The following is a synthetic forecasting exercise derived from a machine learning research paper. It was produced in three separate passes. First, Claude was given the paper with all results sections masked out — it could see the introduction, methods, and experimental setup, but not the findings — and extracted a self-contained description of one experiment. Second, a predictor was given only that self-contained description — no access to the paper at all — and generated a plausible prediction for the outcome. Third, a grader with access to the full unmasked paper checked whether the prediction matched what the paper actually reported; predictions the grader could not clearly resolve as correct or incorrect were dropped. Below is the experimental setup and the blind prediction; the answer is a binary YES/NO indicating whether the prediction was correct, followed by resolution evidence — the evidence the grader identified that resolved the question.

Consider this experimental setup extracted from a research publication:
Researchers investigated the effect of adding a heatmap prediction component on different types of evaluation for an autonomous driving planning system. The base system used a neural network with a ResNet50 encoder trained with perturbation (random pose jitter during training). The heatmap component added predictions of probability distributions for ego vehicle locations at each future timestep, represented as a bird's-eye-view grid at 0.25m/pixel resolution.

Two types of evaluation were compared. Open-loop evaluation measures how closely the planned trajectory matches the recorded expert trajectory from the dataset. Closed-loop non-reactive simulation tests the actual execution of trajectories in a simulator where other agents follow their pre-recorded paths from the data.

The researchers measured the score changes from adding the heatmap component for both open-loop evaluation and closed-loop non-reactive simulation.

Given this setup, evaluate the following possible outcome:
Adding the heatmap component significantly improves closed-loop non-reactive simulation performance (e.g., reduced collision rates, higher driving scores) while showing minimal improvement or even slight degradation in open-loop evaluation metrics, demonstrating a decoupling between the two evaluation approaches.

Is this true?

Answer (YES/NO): YES